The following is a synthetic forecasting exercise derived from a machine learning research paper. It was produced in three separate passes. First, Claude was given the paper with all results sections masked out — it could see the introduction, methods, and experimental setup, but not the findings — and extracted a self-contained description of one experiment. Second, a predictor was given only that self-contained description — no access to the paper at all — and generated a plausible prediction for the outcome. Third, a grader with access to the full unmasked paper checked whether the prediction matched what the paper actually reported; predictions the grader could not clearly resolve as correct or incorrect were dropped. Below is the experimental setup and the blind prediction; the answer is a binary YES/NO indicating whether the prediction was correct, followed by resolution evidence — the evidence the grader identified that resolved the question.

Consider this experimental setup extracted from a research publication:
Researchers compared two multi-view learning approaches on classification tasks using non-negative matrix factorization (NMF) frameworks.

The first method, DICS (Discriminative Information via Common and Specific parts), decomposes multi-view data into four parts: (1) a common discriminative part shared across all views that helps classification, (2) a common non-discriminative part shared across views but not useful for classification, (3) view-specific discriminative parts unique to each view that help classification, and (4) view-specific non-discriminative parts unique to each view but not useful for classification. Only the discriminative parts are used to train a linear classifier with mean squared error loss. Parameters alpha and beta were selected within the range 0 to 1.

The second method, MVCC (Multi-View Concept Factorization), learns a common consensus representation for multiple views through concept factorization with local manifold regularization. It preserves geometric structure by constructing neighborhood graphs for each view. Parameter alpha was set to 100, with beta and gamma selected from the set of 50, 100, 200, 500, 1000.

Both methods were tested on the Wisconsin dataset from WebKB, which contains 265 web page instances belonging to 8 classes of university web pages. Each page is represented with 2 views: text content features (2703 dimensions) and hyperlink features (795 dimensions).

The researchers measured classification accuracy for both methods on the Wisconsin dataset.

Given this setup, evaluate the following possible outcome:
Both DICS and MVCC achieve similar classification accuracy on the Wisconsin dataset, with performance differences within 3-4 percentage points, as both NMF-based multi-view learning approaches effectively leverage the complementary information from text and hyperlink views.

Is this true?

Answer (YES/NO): NO